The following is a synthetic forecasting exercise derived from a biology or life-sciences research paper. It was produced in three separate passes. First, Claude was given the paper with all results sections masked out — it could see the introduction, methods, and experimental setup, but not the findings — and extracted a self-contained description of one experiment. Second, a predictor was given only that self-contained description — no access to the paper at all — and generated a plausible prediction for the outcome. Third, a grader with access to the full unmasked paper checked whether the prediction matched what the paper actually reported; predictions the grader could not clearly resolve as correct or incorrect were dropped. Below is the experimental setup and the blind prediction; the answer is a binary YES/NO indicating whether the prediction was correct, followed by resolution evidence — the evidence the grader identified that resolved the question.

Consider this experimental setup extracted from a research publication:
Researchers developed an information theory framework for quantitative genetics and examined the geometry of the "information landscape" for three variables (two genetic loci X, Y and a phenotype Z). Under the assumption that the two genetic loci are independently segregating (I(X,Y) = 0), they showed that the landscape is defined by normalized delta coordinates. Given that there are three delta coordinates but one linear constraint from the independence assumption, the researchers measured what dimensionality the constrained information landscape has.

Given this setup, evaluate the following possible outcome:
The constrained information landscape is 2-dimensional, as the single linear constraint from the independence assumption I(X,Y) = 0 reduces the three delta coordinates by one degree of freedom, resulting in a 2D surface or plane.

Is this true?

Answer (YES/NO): YES